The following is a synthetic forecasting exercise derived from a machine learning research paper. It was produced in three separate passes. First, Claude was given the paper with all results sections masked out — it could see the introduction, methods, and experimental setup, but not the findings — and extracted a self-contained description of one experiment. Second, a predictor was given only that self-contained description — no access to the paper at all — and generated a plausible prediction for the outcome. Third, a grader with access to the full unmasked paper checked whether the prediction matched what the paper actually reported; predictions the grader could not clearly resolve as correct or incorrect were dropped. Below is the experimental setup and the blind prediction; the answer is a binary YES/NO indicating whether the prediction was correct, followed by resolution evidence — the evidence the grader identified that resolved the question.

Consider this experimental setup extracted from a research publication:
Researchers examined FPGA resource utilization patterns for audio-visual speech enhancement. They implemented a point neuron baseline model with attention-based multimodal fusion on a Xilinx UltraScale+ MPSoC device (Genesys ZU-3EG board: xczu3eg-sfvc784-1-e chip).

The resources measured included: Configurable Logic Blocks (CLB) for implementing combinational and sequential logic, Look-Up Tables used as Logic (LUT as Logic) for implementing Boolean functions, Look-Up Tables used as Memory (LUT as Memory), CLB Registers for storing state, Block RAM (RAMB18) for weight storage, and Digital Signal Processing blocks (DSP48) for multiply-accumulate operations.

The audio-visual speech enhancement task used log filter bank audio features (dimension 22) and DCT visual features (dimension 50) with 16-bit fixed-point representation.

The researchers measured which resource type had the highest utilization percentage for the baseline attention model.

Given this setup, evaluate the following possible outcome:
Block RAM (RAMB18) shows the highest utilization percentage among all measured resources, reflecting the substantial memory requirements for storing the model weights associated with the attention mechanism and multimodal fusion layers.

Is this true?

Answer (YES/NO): NO